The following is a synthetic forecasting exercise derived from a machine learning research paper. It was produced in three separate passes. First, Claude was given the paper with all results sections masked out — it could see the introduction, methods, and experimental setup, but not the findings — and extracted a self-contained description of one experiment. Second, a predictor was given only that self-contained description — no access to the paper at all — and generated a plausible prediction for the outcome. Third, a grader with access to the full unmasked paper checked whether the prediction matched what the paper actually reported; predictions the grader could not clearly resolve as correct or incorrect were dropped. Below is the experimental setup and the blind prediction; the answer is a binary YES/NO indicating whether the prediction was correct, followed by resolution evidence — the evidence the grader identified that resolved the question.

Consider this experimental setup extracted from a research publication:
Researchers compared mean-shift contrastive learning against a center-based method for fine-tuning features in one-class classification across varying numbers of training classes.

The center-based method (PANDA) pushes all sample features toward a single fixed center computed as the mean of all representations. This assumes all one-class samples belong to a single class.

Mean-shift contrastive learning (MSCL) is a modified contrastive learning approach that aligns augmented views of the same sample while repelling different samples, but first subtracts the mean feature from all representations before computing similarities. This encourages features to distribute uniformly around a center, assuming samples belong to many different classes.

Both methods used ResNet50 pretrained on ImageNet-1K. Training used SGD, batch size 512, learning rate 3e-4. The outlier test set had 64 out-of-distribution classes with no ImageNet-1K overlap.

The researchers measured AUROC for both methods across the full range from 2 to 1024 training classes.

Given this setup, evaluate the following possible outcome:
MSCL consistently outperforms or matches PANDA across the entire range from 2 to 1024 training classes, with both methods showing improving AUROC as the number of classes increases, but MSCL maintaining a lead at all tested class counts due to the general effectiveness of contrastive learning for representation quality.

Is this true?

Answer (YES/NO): NO